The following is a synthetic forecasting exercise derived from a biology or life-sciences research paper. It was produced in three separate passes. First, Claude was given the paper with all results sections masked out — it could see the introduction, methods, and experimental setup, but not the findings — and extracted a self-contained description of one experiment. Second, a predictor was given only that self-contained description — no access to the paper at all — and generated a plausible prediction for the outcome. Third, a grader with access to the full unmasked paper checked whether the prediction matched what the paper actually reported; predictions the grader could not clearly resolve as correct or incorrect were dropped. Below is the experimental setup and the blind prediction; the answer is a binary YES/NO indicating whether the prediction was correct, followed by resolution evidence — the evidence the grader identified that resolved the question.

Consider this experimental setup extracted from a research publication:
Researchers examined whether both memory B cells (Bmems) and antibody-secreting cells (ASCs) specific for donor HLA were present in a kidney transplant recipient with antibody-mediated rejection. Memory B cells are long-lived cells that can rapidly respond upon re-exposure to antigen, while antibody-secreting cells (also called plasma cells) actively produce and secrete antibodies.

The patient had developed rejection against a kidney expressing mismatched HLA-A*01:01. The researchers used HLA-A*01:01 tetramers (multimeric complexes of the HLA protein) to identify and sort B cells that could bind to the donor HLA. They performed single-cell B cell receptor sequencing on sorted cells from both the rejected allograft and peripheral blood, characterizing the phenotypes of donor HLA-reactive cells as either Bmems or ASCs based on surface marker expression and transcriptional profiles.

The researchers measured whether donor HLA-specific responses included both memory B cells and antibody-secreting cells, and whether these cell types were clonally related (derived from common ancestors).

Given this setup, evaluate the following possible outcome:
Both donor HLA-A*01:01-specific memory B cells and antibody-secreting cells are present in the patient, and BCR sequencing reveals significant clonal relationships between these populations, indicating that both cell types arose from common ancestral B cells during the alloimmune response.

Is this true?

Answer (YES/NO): YES